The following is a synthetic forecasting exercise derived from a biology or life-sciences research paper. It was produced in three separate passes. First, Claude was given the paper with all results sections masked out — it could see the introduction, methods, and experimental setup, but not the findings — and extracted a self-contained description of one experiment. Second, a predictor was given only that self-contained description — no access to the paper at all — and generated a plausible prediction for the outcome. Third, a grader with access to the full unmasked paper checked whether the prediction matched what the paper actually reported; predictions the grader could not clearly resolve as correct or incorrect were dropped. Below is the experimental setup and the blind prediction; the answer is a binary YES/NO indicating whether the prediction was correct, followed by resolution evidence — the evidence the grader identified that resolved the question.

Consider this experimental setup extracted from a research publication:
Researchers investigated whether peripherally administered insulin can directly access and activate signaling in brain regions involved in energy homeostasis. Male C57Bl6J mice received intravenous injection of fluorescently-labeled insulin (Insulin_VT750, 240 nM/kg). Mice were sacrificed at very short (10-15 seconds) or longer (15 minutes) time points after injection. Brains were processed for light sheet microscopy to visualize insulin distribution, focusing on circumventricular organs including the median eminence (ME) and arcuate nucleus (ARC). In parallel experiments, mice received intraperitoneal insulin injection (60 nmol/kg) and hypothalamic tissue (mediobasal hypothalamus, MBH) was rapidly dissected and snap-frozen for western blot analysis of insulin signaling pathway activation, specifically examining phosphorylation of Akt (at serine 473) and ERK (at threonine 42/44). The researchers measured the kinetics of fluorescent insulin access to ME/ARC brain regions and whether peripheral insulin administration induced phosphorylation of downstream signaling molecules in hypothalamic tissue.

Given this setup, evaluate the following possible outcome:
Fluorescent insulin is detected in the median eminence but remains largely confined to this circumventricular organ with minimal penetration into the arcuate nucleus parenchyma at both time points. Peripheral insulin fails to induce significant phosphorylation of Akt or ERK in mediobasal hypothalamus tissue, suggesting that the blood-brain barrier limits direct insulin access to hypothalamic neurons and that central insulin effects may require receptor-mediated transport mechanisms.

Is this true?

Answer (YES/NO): NO